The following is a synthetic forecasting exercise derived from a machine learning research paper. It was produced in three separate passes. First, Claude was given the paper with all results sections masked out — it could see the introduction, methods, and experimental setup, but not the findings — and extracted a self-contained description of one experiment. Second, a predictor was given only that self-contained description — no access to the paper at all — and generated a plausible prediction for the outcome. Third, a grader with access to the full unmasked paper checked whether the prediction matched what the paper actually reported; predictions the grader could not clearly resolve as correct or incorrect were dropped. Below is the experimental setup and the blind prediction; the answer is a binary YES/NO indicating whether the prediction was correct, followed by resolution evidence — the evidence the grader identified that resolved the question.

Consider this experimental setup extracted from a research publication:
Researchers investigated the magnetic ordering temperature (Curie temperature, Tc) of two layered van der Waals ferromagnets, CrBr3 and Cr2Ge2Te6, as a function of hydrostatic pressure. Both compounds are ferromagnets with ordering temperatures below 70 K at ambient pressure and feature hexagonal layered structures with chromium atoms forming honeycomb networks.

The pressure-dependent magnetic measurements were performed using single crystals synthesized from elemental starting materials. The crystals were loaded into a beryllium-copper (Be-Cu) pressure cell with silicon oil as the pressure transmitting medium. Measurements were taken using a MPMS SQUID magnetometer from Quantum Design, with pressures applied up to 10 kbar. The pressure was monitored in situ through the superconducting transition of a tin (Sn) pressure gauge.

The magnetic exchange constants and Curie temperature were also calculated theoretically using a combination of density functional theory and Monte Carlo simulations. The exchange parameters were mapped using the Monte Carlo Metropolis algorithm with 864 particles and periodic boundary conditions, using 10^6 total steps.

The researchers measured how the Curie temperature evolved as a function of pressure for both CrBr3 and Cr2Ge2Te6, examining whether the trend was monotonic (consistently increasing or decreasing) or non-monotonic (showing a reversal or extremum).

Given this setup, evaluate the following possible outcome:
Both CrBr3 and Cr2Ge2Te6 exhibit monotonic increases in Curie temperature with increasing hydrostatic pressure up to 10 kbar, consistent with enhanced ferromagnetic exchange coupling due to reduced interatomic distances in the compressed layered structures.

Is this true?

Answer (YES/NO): NO